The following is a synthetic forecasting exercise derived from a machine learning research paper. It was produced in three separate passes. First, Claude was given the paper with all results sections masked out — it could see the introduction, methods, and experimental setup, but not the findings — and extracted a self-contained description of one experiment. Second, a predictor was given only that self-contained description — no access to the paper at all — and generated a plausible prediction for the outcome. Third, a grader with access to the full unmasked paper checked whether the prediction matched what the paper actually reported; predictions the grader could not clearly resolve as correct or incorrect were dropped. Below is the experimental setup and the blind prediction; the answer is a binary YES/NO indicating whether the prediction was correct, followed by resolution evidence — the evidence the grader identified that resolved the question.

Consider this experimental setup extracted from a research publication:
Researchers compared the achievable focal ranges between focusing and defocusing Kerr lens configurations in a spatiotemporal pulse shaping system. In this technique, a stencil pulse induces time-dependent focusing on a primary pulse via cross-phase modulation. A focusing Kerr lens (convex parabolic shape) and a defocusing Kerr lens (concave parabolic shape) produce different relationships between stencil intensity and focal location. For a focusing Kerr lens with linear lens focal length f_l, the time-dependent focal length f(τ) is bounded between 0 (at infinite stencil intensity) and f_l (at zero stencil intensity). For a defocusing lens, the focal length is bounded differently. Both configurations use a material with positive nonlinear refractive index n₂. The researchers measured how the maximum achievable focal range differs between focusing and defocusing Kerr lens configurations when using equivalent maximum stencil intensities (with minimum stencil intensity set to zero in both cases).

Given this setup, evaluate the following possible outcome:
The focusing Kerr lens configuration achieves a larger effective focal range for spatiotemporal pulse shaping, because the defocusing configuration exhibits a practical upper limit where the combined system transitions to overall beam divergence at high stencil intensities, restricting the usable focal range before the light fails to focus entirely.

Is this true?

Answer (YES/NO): NO